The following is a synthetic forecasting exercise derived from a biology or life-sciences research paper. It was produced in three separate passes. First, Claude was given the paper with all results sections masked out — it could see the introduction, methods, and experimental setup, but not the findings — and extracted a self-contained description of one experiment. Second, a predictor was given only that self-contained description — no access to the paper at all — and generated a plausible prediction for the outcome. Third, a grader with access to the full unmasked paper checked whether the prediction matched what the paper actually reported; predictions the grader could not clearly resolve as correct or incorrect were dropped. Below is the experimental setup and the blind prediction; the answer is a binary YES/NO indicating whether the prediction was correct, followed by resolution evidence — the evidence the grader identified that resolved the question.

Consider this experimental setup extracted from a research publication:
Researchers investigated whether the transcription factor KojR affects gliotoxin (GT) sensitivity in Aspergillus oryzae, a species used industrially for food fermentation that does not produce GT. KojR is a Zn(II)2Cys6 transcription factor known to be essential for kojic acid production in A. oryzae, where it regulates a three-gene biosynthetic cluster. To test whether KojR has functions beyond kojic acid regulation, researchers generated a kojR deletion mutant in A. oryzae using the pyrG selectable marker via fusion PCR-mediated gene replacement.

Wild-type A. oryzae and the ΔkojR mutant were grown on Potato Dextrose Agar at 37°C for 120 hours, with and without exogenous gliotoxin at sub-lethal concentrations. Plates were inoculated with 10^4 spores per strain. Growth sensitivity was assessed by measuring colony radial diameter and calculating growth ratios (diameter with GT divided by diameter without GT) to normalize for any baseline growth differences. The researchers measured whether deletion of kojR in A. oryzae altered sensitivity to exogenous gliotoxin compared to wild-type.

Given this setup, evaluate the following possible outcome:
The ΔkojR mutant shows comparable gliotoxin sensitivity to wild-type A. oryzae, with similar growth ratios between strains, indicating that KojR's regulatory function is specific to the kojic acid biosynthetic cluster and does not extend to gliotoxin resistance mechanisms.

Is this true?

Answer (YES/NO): NO